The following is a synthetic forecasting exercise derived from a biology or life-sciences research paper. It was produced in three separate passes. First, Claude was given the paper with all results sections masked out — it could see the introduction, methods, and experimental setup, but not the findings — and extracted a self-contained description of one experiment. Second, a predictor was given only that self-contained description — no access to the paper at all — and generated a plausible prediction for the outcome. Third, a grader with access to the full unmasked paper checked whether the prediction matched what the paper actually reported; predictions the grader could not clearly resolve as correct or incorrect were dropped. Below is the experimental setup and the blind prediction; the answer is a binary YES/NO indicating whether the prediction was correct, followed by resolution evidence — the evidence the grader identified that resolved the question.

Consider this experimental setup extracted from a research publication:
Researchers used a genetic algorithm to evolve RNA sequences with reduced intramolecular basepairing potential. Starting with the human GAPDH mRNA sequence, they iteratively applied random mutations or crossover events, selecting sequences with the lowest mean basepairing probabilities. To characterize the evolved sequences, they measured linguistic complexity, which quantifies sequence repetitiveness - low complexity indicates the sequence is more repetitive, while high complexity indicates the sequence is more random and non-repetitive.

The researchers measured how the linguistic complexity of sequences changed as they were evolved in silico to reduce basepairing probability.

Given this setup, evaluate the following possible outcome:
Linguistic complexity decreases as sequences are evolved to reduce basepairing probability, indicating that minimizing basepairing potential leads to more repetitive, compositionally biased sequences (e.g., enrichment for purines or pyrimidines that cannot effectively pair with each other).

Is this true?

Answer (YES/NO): YES